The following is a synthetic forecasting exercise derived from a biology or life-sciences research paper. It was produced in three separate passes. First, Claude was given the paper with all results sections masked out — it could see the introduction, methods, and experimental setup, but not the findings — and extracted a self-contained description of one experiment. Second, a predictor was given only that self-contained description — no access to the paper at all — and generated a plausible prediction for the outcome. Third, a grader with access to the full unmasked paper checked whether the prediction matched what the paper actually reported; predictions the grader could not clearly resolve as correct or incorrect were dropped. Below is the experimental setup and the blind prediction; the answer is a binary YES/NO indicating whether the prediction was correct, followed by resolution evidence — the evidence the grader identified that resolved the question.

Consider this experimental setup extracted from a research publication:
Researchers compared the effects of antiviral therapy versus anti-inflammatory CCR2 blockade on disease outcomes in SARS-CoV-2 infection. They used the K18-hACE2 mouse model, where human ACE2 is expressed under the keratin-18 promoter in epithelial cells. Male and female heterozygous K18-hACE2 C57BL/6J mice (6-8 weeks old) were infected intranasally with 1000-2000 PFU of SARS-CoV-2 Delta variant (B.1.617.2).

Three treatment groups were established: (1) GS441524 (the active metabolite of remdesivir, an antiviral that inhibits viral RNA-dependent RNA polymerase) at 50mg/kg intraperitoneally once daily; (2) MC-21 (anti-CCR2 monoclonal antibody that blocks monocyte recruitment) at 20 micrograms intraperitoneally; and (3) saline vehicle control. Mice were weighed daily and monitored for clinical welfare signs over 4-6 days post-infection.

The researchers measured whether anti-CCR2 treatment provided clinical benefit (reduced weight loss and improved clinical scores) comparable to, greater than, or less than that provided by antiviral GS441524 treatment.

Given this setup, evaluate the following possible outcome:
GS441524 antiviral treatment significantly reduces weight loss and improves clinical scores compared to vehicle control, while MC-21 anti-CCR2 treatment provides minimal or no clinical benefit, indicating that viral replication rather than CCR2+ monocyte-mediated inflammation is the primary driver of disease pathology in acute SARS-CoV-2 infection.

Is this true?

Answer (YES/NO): NO